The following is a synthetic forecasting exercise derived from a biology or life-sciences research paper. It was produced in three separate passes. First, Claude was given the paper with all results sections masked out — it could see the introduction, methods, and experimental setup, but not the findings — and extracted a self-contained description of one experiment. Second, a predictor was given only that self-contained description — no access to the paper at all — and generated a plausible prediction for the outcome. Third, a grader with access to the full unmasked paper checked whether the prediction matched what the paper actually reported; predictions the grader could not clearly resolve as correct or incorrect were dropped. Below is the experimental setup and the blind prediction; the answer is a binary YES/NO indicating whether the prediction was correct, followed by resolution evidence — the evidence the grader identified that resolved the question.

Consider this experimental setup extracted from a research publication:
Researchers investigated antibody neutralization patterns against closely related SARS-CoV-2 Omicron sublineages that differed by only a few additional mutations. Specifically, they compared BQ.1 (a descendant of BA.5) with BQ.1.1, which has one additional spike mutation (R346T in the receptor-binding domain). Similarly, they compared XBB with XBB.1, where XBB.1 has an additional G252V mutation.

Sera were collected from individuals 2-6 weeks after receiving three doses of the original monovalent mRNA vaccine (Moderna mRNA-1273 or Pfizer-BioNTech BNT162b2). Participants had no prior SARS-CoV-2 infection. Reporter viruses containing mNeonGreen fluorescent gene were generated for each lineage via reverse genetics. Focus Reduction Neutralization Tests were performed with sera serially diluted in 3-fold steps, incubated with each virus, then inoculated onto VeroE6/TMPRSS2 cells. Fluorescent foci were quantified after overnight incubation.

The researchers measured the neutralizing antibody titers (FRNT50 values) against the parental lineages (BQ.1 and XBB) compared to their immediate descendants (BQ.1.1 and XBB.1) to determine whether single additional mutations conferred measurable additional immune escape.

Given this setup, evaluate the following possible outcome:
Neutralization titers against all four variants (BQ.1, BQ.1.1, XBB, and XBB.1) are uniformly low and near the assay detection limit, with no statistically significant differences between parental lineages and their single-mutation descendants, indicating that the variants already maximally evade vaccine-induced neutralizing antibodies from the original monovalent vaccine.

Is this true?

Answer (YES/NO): NO